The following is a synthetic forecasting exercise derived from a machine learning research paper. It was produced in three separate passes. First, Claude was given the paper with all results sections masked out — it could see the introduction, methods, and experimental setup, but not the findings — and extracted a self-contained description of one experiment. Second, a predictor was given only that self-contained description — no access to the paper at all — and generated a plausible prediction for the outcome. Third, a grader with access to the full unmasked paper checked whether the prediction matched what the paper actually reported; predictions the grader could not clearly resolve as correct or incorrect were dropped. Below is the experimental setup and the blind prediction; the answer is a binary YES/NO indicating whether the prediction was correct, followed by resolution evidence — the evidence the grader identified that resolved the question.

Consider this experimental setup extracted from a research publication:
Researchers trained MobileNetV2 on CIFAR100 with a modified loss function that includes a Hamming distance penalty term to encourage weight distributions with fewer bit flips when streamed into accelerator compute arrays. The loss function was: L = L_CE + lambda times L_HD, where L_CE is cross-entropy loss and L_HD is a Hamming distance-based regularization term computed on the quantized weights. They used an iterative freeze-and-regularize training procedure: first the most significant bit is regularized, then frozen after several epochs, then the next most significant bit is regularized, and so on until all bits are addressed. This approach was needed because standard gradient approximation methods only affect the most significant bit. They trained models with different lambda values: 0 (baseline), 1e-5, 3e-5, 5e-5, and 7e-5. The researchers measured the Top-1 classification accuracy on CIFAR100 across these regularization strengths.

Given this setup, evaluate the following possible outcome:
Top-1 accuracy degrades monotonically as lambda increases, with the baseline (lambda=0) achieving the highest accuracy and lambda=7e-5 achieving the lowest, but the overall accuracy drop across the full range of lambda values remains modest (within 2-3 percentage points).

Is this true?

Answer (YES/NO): NO